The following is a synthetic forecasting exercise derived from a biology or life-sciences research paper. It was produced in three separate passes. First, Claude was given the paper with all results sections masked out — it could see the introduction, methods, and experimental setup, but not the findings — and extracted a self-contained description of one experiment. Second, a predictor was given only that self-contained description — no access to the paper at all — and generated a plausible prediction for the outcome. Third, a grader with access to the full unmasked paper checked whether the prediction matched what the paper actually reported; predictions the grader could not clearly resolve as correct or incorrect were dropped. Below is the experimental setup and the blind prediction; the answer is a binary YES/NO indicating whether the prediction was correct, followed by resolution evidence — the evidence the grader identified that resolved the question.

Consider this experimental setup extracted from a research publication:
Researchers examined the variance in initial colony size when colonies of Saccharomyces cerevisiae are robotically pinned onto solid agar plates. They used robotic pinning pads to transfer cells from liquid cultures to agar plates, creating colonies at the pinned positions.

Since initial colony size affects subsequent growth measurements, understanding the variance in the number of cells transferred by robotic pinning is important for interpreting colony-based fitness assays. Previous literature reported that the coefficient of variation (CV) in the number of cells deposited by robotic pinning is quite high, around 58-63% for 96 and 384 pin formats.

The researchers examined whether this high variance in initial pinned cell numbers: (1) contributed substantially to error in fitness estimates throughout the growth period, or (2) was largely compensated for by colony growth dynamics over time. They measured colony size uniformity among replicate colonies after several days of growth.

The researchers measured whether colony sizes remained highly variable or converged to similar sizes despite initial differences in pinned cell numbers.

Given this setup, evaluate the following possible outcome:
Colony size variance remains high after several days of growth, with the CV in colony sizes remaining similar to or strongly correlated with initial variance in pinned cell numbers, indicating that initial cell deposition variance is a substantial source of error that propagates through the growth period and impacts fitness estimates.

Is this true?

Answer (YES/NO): NO